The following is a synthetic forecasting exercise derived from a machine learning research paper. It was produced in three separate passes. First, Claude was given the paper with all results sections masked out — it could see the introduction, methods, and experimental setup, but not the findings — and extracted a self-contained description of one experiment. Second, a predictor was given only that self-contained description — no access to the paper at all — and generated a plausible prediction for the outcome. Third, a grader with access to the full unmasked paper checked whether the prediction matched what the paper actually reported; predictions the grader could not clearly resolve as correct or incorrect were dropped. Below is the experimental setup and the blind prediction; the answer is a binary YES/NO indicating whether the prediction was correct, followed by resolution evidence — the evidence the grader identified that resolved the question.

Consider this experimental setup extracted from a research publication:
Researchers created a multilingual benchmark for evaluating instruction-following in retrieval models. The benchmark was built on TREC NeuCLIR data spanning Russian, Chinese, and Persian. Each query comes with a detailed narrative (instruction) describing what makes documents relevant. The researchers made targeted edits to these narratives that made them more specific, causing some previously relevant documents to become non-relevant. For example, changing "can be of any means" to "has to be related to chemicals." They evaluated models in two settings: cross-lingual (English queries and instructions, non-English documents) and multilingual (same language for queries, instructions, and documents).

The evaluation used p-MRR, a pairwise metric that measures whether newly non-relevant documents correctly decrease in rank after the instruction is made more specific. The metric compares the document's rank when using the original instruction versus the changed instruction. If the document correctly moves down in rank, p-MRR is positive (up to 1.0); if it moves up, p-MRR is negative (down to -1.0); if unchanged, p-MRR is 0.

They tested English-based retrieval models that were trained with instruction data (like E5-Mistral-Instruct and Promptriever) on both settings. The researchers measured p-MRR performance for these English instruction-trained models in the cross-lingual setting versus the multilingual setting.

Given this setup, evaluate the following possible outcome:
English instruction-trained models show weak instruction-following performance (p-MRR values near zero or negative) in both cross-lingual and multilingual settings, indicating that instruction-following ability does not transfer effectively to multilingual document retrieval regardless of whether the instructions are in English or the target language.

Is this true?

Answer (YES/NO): NO